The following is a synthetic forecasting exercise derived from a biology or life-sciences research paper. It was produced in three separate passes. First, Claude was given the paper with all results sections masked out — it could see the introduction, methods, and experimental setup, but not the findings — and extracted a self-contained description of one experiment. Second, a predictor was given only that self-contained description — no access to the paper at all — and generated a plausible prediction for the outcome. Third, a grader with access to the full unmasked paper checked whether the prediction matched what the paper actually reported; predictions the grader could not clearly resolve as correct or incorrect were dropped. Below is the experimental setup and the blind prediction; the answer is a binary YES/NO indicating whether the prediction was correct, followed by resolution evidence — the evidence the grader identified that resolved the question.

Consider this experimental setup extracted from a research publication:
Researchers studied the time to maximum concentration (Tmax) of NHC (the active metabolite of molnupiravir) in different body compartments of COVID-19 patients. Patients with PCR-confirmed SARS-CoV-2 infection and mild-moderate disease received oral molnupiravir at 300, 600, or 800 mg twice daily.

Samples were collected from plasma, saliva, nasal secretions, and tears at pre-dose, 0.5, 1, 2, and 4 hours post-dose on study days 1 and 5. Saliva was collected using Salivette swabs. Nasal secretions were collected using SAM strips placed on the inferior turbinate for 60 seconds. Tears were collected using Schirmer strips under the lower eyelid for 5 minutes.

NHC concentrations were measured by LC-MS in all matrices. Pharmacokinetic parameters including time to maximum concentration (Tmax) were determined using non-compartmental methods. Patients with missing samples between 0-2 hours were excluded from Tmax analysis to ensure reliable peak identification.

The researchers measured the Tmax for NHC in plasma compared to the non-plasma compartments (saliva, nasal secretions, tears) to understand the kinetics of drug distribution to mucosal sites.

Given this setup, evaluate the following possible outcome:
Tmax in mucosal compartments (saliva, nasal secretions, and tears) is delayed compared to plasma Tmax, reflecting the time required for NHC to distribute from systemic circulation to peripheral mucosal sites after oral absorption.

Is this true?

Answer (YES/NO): NO